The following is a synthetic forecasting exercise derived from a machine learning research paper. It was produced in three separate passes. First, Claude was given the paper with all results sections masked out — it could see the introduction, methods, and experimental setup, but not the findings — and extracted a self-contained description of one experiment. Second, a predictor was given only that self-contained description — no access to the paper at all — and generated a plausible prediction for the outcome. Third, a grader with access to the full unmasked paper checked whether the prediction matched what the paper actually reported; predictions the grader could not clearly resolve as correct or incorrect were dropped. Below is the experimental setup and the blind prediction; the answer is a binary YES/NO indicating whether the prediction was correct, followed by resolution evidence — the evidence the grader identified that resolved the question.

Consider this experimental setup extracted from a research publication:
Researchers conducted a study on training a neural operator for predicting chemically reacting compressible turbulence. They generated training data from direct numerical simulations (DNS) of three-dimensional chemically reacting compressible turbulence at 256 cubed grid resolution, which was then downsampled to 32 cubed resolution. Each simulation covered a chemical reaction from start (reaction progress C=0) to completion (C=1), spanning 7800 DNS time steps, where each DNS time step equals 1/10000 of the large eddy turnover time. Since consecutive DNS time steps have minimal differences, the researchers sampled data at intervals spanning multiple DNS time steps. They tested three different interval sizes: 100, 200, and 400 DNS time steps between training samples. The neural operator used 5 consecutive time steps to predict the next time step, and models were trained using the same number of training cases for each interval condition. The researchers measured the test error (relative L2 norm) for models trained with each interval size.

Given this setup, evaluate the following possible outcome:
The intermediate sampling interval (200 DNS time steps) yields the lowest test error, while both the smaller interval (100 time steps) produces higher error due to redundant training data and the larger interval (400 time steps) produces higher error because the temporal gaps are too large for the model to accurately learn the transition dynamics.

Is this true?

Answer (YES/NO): NO